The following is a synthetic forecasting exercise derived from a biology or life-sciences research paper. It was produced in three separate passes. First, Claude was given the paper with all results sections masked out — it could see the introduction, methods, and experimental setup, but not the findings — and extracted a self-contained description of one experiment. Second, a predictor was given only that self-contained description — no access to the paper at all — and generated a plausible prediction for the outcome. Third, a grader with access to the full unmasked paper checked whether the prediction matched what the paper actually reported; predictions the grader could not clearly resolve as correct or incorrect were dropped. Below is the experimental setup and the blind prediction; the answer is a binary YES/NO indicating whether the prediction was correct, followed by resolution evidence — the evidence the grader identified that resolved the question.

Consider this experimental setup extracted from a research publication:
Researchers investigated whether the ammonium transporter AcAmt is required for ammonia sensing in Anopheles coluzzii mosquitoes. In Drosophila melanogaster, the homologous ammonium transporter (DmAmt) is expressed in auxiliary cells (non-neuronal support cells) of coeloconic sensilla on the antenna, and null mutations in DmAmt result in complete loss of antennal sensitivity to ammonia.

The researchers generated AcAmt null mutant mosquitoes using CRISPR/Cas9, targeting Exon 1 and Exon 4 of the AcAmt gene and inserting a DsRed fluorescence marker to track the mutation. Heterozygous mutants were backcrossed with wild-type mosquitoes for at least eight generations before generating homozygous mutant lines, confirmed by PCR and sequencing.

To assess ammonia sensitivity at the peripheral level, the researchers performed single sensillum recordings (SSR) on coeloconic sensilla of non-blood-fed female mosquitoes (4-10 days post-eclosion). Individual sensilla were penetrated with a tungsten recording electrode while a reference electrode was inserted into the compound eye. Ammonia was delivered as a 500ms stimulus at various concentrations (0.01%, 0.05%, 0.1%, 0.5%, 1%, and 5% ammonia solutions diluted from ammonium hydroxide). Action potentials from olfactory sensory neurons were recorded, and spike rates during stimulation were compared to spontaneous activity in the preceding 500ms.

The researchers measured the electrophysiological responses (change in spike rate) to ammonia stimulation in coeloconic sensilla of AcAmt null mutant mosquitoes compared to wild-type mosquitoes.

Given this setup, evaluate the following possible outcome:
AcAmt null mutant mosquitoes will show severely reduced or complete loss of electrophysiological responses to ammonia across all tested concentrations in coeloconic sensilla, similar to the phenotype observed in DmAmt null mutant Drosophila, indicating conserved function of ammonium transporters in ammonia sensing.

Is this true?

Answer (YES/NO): NO